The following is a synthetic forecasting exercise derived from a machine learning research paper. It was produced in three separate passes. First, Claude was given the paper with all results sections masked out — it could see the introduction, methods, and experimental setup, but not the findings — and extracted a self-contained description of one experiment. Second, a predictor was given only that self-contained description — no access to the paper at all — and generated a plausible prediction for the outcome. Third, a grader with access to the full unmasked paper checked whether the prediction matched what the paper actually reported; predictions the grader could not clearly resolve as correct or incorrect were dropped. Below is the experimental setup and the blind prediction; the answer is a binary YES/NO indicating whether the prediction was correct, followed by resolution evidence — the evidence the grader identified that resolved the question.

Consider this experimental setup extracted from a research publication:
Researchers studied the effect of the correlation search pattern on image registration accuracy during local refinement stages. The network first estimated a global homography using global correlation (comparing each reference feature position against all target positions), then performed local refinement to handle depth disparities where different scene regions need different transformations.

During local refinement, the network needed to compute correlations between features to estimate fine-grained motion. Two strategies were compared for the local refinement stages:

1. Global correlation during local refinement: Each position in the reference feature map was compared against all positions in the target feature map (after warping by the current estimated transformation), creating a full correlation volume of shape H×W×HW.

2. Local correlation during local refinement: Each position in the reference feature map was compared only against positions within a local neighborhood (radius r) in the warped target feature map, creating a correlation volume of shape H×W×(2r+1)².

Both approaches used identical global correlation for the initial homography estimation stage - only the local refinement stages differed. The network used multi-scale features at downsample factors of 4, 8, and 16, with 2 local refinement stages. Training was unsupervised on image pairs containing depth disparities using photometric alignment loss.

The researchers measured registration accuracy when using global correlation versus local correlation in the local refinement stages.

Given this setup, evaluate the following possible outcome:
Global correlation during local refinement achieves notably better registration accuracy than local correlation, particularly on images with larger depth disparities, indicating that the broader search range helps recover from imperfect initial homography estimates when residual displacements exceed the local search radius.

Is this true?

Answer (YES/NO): NO